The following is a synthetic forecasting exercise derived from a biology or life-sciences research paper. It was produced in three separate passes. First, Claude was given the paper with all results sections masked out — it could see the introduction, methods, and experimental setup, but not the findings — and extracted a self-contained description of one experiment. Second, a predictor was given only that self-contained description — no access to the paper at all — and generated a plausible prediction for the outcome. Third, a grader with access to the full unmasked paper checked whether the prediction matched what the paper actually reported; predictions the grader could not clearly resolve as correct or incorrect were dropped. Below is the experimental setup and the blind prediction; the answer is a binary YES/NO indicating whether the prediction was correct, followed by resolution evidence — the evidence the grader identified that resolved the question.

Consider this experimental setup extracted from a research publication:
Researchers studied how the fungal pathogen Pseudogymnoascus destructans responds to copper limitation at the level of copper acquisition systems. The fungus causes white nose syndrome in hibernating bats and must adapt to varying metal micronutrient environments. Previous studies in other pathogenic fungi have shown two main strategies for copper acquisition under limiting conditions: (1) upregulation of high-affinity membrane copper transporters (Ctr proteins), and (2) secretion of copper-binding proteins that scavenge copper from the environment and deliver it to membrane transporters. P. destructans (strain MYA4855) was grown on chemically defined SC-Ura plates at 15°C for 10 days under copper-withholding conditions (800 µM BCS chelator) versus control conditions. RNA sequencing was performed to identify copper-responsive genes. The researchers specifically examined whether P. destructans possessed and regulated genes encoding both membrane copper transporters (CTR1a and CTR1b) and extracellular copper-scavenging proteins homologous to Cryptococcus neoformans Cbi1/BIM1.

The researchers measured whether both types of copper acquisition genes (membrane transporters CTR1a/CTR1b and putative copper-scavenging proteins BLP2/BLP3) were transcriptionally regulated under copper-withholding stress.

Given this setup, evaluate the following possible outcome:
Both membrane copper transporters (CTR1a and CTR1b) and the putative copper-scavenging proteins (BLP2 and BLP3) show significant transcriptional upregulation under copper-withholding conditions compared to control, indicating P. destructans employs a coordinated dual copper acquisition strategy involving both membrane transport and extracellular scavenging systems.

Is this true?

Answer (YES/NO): YES